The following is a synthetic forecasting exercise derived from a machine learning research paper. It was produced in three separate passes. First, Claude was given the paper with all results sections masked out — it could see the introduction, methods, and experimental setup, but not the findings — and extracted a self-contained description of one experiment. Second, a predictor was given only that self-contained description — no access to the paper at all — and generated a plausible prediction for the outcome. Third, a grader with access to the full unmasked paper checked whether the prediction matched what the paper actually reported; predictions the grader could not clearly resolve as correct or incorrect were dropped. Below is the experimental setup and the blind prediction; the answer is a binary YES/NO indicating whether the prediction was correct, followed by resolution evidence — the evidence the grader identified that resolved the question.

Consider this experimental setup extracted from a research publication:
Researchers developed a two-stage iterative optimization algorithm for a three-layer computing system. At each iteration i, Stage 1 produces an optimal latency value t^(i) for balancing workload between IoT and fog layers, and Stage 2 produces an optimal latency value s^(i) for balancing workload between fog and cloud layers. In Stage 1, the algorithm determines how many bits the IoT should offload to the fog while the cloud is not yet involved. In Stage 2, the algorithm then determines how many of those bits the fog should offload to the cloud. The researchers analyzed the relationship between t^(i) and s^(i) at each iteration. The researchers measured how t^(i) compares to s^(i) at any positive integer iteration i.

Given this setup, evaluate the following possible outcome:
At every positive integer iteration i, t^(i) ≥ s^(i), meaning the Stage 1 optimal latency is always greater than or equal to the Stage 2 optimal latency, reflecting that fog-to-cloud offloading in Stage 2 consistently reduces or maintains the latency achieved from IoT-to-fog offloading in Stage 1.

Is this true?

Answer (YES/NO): YES